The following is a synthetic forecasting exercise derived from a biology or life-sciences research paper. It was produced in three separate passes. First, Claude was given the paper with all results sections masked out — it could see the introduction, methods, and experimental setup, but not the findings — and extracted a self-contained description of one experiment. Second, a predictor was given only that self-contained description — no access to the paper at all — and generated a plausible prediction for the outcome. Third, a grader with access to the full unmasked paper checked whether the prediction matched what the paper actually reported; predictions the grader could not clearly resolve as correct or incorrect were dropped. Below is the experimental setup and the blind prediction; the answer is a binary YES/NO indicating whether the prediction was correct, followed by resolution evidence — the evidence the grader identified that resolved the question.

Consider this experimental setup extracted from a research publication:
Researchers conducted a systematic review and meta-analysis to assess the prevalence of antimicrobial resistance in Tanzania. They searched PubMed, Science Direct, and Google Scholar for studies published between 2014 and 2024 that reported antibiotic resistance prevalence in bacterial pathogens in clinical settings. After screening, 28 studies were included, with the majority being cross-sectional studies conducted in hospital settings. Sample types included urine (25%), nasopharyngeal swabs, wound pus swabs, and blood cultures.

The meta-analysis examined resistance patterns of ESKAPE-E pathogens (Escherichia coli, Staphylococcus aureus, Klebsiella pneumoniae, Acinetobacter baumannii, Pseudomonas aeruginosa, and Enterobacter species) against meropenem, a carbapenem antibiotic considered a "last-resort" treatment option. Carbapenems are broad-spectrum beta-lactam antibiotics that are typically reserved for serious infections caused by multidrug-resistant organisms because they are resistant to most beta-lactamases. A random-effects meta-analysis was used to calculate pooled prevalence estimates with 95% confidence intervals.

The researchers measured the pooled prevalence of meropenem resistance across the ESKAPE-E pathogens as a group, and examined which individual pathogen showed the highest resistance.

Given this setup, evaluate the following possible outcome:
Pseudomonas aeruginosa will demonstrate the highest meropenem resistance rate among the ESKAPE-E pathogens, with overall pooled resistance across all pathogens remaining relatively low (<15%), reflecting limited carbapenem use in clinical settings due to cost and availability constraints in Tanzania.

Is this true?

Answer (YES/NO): NO